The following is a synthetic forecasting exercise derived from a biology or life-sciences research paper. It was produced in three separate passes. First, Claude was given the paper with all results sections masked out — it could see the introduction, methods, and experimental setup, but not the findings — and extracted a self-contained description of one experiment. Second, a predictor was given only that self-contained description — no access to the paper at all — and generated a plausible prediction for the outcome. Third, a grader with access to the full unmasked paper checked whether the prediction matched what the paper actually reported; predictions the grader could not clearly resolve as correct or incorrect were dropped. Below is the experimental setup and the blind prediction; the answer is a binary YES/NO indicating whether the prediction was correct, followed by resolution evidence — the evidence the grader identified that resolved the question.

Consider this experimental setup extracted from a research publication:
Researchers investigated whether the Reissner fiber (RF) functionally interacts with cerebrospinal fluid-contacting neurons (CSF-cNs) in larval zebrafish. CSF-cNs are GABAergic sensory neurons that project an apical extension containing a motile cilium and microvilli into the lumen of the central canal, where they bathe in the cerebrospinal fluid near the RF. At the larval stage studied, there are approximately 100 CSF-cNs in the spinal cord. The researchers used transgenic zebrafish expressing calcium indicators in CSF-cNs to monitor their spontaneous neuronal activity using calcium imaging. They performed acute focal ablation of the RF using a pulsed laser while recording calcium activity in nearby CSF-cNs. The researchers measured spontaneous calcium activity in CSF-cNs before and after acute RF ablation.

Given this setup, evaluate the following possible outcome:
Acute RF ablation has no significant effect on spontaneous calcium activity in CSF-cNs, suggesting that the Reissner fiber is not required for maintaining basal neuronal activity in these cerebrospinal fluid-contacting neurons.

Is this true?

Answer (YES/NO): NO